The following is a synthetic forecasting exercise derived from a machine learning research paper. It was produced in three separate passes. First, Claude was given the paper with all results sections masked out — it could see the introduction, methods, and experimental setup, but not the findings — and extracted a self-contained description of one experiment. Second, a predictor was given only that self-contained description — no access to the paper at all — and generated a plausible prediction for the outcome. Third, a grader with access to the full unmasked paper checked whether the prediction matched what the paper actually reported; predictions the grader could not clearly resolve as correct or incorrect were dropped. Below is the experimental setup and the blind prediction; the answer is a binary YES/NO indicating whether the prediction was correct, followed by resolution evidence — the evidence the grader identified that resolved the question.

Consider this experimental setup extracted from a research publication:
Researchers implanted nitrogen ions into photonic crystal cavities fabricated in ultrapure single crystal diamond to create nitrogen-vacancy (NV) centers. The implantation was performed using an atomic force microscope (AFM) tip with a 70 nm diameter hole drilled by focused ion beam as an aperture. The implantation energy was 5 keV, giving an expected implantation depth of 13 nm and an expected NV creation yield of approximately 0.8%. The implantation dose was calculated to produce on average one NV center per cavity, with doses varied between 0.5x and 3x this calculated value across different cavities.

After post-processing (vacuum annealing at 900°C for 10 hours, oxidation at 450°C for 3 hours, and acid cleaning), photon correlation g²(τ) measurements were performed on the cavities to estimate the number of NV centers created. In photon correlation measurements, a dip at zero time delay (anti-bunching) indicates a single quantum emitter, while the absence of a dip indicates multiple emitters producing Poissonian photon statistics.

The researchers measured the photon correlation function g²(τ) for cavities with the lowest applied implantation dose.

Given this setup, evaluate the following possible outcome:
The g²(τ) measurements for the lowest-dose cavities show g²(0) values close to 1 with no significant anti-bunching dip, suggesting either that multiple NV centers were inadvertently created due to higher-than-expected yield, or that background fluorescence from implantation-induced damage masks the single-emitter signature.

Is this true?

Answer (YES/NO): YES